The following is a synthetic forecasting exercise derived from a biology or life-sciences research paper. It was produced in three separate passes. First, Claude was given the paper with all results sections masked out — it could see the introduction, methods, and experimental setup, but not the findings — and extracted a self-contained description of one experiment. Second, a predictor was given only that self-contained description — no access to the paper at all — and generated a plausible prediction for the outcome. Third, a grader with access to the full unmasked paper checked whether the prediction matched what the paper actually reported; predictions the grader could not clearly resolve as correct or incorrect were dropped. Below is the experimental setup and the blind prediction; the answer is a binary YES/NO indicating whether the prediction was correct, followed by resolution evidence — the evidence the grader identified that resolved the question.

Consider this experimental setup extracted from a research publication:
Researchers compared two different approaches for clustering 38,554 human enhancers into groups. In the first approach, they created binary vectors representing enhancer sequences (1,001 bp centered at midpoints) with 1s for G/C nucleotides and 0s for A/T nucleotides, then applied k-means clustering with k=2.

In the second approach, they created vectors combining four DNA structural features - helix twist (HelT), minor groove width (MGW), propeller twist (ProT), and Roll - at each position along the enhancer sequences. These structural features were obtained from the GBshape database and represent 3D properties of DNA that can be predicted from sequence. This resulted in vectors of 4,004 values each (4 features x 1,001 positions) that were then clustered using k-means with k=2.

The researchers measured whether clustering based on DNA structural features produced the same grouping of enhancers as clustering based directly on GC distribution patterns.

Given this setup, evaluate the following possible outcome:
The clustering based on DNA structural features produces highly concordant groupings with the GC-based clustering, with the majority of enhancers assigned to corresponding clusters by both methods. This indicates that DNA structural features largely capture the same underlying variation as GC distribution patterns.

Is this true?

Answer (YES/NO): YES